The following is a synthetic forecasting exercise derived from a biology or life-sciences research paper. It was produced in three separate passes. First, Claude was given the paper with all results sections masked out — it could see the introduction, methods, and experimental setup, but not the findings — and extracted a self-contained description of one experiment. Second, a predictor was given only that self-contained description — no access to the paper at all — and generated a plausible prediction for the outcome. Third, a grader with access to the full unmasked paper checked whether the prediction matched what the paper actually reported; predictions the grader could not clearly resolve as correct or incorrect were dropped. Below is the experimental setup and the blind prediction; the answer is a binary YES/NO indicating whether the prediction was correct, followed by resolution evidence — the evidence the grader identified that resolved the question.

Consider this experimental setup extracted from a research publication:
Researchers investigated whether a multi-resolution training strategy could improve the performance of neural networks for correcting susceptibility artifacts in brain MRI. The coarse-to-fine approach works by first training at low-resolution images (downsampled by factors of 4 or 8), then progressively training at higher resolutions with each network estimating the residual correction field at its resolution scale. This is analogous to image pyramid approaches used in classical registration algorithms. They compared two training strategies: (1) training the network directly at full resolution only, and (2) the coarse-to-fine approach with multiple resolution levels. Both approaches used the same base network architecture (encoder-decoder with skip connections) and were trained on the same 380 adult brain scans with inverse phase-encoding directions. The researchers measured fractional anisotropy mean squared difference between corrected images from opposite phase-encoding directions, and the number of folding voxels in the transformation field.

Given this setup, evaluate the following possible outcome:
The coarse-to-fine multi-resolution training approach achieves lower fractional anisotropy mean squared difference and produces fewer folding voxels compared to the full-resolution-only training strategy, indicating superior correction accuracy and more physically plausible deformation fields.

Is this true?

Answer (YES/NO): NO